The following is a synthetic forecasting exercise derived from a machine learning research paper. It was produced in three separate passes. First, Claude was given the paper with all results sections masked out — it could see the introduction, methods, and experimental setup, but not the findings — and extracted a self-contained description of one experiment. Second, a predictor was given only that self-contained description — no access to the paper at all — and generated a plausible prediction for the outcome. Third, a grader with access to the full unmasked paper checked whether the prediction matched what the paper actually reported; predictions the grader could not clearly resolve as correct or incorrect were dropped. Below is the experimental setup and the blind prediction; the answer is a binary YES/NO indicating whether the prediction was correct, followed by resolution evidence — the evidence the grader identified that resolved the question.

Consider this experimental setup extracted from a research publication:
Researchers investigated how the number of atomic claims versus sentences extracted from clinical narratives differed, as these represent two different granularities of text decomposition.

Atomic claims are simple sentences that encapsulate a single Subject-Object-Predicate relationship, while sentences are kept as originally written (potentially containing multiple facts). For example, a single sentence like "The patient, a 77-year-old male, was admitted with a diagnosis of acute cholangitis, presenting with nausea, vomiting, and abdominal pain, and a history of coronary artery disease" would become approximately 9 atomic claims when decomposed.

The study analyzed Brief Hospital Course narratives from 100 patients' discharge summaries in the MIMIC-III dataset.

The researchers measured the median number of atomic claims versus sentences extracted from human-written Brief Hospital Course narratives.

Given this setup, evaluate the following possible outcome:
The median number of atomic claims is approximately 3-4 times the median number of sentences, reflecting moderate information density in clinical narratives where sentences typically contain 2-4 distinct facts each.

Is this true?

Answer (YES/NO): NO